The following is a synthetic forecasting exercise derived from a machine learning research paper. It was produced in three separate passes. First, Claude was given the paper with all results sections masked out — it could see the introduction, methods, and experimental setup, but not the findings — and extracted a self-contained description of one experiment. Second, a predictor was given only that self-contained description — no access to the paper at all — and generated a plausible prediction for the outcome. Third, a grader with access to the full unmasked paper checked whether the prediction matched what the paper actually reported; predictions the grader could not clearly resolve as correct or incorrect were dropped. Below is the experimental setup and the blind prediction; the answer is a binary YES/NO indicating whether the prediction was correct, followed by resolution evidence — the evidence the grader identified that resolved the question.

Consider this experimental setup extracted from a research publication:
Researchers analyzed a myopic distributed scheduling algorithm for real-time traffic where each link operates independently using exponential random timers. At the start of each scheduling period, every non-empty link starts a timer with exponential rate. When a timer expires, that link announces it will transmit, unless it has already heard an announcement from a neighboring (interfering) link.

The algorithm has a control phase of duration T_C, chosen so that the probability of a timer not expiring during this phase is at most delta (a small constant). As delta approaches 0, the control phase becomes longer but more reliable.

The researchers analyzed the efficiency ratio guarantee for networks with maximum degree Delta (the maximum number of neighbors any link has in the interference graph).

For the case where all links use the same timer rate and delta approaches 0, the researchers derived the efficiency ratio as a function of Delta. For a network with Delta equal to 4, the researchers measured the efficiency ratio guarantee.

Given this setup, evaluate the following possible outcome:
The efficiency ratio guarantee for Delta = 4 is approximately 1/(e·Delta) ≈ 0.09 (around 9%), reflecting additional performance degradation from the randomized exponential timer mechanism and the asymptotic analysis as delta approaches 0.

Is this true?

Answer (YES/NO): NO